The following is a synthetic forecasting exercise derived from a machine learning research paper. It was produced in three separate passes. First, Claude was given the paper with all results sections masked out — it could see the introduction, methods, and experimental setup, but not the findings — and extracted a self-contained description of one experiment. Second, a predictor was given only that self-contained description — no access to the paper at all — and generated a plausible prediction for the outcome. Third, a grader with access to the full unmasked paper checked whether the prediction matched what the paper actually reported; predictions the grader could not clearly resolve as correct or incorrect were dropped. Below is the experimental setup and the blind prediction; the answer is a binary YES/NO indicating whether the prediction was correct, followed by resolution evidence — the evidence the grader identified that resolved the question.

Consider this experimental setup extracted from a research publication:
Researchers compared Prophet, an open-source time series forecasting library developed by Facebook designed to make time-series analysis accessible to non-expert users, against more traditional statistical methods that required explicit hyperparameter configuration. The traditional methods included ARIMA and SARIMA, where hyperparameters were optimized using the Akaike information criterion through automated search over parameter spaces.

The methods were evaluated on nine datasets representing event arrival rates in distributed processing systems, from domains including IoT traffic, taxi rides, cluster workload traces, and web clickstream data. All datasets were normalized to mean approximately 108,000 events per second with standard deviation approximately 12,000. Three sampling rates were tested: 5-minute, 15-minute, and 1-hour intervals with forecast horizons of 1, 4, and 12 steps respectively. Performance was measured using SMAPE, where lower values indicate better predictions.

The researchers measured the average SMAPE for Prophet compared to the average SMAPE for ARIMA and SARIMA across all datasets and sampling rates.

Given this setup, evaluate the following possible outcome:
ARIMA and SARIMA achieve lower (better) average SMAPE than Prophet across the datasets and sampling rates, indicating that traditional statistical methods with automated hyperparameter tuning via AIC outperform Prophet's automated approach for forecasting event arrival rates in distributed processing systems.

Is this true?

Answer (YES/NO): NO